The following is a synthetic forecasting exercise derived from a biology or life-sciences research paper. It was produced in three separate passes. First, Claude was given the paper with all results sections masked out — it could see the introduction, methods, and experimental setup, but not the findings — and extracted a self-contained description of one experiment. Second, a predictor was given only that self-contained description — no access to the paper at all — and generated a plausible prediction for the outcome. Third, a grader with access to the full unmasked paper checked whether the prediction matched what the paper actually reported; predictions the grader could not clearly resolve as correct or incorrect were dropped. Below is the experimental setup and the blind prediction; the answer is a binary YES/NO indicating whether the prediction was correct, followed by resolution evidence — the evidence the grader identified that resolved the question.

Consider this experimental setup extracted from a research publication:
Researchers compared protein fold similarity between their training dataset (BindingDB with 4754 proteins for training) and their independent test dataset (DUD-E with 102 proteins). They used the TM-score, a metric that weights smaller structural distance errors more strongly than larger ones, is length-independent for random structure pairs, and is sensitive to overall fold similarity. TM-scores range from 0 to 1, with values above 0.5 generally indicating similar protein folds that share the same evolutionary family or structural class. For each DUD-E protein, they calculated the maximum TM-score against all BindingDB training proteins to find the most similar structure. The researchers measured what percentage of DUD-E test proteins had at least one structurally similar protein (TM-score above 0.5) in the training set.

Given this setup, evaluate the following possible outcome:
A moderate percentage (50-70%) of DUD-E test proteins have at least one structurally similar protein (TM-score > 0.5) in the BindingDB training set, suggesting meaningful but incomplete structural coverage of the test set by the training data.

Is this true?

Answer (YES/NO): YES